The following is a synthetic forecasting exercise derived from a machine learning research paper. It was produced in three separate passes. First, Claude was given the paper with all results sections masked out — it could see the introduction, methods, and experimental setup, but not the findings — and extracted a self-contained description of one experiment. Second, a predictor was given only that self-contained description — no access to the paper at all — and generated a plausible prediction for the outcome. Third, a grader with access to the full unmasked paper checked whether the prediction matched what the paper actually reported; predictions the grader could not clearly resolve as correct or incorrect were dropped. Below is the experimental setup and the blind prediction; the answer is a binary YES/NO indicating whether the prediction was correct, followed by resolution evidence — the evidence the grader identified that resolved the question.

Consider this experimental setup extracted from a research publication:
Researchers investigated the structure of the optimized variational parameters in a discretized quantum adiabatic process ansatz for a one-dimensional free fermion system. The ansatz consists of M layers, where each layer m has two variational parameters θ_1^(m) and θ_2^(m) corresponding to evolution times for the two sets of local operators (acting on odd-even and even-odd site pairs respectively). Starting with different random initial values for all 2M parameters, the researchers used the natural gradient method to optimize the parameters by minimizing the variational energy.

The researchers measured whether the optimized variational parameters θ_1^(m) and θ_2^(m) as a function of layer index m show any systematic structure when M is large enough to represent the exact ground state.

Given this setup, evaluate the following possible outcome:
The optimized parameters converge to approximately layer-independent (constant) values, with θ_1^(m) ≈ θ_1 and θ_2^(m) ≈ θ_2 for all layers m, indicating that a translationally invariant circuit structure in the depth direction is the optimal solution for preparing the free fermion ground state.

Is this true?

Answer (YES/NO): NO